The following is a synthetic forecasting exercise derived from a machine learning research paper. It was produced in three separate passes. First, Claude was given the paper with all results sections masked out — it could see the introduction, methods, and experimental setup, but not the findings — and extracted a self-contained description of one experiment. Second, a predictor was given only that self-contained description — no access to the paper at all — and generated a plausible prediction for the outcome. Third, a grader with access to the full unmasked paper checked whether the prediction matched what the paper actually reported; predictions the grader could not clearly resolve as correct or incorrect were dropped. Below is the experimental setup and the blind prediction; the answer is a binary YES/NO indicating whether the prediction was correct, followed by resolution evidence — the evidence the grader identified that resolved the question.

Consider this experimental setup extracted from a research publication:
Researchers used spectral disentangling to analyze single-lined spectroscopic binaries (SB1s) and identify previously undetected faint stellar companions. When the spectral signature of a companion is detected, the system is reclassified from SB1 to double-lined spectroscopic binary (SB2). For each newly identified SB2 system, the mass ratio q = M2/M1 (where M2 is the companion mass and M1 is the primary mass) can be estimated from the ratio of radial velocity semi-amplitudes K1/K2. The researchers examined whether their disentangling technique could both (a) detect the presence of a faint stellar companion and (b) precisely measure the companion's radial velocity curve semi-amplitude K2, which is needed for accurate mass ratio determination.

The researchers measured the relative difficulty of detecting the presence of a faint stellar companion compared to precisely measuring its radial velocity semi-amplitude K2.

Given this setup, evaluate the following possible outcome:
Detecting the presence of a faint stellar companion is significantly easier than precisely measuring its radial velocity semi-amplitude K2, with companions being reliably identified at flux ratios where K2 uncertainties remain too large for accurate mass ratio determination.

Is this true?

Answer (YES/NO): YES